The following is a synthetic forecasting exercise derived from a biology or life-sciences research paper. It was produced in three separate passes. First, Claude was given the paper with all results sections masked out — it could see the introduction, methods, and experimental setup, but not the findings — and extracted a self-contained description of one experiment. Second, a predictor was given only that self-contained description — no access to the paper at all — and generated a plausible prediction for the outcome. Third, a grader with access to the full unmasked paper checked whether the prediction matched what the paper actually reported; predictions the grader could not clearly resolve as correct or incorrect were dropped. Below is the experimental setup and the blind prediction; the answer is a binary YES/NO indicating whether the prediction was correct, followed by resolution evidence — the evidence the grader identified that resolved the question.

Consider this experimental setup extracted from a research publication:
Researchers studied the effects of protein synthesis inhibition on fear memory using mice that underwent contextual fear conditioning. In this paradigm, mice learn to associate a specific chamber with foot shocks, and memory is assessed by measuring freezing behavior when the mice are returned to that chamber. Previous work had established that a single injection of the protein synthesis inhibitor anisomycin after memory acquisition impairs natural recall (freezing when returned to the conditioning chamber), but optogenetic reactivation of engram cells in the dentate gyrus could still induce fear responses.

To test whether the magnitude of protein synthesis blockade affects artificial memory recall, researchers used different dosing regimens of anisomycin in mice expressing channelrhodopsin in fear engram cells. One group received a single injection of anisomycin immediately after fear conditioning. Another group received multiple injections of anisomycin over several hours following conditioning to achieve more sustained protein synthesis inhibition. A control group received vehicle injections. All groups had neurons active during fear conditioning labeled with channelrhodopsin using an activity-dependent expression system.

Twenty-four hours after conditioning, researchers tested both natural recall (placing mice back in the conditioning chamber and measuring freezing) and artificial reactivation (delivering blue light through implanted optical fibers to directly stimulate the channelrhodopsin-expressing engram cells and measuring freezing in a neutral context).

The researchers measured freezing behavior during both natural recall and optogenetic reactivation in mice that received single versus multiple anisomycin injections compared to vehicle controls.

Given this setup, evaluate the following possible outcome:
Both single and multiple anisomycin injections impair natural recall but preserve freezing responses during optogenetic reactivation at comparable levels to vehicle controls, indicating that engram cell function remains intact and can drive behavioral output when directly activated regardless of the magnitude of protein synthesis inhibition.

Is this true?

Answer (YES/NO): NO